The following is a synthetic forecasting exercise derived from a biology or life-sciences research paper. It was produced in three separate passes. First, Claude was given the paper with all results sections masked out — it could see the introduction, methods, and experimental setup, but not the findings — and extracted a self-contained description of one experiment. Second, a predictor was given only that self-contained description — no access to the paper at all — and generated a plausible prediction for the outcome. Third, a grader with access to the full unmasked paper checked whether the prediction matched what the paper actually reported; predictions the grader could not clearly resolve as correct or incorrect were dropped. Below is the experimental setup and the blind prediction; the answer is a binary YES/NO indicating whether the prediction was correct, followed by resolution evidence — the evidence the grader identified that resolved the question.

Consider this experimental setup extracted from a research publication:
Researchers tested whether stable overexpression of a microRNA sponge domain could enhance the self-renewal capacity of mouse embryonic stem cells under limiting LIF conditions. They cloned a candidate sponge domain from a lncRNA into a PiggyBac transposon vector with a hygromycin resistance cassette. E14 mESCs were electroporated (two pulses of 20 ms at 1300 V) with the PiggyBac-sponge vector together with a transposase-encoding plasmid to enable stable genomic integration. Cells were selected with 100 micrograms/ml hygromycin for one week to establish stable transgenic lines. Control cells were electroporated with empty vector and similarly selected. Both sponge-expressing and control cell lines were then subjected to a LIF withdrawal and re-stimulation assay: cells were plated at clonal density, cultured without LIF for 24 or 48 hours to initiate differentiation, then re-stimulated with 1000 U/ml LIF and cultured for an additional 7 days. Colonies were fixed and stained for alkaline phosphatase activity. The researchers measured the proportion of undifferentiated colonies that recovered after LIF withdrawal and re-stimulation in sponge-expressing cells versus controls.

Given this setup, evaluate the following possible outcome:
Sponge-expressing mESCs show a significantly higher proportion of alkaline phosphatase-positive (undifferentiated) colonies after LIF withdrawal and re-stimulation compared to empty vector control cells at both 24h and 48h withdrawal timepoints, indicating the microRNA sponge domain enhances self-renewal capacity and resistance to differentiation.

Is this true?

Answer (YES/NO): YES